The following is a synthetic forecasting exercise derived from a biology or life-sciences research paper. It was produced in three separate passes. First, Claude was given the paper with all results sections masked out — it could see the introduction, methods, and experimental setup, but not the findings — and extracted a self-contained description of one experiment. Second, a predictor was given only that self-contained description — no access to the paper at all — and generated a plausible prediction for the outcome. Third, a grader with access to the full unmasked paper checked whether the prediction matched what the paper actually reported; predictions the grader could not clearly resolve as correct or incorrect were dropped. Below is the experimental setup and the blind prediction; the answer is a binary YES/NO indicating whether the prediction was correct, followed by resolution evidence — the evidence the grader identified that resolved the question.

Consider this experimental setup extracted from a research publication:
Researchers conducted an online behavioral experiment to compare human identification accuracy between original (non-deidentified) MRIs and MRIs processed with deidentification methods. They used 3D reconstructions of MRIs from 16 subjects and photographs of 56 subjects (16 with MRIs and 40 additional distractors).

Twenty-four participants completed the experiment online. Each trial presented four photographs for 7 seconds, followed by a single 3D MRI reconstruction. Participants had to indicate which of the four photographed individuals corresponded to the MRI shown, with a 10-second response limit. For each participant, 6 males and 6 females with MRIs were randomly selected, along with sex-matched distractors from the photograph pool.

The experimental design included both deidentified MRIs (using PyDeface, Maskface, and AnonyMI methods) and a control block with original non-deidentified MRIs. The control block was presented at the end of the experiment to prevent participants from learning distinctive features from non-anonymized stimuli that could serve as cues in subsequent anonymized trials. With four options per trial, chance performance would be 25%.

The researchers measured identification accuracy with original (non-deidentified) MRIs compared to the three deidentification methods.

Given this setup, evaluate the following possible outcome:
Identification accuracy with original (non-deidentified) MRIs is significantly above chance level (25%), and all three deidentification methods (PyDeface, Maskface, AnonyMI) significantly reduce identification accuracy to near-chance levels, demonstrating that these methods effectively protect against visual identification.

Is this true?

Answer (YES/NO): YES